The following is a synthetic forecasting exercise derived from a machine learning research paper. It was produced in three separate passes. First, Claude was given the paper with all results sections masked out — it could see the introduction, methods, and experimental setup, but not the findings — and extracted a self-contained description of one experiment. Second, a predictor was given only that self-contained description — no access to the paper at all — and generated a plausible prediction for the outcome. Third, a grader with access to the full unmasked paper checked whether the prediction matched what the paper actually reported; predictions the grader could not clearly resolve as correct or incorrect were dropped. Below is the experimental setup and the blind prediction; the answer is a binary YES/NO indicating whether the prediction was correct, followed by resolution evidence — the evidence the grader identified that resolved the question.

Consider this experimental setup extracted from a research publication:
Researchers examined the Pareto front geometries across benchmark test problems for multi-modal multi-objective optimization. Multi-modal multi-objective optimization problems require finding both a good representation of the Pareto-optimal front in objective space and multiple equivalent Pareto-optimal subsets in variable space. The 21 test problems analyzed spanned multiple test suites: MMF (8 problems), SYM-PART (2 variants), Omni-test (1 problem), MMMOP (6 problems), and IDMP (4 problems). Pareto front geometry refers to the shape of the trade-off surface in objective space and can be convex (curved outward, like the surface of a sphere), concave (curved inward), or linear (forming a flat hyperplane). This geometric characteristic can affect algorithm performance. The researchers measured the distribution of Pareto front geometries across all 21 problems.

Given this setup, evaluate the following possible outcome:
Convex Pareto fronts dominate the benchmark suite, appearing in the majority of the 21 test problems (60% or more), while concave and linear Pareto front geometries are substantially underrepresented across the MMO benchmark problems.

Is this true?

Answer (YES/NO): NO